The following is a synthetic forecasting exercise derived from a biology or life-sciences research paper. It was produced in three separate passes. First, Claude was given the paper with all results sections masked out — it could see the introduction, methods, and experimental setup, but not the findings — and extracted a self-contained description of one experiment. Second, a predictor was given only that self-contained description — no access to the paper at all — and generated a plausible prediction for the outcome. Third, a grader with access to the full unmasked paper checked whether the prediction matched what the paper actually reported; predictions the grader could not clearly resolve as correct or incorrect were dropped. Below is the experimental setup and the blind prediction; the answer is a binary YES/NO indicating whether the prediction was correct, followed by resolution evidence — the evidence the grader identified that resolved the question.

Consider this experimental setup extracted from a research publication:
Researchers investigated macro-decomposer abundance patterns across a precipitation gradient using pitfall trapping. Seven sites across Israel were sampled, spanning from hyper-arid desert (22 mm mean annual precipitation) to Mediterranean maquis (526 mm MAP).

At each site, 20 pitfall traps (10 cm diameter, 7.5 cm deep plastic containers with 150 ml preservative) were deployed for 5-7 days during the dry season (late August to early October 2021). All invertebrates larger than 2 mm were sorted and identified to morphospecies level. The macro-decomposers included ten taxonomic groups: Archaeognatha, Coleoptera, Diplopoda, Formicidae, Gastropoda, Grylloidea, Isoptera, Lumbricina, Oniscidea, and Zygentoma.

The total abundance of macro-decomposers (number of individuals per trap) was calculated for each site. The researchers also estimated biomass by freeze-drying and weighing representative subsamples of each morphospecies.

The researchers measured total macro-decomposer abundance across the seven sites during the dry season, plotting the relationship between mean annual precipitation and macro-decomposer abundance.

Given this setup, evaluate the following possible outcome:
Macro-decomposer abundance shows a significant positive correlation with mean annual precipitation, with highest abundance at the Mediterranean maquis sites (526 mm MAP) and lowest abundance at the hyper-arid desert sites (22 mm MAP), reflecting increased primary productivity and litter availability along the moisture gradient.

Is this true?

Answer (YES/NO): NO